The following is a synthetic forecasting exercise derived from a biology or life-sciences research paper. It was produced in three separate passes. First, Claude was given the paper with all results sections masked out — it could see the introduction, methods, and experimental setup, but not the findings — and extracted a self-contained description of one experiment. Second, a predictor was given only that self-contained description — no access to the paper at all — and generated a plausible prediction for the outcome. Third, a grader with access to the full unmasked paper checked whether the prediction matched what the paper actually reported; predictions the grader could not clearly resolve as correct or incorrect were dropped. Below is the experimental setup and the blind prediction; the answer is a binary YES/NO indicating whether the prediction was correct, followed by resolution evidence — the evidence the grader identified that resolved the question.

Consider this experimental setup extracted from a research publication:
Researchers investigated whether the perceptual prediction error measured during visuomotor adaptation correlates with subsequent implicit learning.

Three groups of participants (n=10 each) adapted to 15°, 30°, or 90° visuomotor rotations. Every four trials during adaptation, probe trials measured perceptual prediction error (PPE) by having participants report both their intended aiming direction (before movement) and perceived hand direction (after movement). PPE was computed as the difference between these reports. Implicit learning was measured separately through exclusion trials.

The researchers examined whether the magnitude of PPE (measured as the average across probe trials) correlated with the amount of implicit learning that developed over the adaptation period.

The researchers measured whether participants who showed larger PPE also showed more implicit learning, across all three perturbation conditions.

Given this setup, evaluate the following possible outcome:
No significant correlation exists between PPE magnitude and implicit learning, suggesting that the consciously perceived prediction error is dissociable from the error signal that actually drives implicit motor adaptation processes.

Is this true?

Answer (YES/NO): NO